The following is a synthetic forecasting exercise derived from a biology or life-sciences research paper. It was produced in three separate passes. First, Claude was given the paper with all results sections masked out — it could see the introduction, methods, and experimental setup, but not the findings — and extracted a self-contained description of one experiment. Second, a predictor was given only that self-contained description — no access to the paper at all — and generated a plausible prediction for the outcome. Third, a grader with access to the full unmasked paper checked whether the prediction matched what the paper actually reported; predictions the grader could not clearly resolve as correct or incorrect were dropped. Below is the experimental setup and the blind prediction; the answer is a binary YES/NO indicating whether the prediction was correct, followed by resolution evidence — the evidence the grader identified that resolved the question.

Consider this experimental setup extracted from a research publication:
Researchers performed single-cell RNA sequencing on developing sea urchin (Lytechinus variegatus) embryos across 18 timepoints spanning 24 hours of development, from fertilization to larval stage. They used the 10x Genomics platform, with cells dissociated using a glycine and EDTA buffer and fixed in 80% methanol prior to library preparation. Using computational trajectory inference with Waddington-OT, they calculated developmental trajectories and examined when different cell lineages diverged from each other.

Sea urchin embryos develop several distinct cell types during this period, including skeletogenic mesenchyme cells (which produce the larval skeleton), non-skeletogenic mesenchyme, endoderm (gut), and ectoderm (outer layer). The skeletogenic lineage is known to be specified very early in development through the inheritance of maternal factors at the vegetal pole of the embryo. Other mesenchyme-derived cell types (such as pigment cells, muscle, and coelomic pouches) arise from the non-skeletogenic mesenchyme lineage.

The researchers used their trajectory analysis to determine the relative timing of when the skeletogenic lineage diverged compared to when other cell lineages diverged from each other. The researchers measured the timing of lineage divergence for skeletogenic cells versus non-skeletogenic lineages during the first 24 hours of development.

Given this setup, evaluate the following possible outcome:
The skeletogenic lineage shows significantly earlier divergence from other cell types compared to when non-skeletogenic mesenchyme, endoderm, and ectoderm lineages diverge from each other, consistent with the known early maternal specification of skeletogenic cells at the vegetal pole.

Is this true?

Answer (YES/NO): YES